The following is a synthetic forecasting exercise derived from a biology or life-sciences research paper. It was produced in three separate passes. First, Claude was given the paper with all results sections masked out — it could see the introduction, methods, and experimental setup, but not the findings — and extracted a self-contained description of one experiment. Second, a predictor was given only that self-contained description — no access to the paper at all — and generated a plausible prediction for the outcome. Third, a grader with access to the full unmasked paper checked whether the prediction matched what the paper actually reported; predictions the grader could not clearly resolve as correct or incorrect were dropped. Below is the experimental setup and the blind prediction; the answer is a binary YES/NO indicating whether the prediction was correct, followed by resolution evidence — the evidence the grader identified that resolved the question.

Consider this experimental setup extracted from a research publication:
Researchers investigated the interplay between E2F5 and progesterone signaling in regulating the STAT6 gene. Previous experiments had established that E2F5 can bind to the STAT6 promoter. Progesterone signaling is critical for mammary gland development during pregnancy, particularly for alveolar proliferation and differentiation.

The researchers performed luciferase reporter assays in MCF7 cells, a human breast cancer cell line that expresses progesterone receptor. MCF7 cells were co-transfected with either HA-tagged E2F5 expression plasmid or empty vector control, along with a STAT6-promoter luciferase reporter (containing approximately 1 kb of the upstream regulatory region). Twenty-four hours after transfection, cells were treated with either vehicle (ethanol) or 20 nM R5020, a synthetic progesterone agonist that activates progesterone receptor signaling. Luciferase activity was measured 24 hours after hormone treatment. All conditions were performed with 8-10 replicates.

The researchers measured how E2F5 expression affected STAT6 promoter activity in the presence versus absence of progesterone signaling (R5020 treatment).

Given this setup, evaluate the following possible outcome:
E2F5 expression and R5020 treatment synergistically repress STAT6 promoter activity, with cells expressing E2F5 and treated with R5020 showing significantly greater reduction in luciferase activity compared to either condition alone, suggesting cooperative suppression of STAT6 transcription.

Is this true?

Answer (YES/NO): NO